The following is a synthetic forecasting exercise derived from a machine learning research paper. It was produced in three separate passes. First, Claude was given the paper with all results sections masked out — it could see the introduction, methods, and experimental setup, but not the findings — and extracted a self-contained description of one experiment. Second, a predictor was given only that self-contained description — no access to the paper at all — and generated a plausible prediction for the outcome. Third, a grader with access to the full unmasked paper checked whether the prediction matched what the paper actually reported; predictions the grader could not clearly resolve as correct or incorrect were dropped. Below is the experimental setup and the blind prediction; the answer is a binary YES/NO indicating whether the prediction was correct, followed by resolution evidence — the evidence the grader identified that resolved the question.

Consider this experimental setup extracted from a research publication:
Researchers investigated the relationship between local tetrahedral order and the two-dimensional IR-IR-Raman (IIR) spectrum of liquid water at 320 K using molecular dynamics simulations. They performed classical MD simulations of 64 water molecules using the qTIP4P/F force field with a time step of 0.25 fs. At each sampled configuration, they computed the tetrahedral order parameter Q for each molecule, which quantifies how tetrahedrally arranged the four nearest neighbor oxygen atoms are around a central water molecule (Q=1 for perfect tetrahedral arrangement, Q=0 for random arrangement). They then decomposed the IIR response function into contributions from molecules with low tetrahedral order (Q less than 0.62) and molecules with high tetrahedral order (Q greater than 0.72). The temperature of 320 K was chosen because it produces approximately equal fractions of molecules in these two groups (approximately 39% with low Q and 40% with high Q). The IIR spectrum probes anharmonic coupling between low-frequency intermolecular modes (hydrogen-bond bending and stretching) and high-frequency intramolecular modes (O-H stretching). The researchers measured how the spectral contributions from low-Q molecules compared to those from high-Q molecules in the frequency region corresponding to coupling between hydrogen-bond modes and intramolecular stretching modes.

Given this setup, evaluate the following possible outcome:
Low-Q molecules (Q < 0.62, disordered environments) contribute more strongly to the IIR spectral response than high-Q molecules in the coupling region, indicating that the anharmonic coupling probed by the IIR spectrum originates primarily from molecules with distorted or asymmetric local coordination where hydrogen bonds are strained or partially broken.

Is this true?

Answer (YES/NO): NO